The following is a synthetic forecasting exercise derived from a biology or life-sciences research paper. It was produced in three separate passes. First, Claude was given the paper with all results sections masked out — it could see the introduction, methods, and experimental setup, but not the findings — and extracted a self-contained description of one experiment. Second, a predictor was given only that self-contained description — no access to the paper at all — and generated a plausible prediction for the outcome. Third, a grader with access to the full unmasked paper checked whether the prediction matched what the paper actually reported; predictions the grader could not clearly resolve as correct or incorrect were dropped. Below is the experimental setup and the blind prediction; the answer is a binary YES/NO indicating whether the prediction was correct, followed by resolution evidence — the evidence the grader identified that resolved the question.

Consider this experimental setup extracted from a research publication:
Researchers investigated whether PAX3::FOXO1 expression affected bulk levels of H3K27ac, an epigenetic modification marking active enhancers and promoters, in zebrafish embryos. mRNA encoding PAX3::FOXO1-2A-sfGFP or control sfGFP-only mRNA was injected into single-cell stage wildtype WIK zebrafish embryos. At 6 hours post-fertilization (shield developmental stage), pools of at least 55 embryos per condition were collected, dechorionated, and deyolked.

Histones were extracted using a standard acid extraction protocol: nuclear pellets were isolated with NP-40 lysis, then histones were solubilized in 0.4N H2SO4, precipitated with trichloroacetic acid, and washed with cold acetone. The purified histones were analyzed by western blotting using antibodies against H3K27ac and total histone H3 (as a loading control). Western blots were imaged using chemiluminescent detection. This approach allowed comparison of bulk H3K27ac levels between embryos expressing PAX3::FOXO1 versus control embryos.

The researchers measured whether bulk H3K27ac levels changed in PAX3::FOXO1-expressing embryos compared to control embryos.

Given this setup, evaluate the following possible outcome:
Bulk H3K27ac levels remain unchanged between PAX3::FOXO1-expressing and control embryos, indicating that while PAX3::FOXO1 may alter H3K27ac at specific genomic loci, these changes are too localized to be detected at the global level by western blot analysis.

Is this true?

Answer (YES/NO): YES